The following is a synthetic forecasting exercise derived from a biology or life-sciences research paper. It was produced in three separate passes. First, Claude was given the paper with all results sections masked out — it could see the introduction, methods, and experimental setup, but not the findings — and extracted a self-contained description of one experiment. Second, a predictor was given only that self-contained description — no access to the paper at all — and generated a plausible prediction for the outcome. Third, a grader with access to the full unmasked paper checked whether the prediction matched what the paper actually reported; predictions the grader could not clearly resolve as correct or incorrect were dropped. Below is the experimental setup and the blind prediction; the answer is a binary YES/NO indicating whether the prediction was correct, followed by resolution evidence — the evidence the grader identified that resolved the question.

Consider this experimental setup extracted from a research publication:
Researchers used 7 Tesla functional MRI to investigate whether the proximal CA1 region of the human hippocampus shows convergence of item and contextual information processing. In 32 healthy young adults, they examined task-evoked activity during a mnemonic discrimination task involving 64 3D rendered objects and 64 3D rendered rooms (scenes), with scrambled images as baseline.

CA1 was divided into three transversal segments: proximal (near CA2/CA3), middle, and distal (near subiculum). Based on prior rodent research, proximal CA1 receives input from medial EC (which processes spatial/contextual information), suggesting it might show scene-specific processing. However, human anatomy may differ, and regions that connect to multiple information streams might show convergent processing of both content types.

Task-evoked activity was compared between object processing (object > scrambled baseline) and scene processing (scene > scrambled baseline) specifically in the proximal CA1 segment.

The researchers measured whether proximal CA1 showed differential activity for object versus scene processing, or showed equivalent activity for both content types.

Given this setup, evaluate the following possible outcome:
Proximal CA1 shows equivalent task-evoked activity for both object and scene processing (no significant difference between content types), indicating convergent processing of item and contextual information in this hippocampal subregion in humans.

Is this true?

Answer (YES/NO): YES